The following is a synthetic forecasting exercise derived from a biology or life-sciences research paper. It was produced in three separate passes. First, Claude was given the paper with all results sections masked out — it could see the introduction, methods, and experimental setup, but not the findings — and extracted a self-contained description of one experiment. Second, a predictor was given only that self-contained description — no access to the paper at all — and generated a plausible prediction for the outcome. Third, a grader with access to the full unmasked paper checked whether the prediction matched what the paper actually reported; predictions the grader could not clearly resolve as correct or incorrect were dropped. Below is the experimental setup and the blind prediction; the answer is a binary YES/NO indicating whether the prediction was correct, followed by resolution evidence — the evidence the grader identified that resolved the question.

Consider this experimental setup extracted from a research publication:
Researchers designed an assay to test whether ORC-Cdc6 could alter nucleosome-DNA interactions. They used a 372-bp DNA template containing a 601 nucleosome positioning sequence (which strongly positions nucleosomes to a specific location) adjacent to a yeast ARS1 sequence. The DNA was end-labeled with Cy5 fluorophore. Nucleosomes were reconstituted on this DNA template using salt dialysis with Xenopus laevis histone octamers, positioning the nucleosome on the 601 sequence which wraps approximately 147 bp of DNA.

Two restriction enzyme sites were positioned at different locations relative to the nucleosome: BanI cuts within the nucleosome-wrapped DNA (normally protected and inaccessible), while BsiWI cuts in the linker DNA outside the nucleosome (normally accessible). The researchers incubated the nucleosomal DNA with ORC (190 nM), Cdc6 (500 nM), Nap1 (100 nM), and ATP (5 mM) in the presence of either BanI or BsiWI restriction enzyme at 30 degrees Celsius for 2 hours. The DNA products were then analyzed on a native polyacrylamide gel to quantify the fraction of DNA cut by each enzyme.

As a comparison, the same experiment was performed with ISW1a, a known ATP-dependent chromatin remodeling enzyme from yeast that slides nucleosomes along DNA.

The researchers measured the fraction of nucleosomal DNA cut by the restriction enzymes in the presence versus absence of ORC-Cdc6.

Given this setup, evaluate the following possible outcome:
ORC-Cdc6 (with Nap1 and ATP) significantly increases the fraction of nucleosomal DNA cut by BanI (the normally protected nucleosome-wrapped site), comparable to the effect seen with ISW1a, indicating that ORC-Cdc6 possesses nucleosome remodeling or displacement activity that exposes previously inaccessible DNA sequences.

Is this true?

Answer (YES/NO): YES